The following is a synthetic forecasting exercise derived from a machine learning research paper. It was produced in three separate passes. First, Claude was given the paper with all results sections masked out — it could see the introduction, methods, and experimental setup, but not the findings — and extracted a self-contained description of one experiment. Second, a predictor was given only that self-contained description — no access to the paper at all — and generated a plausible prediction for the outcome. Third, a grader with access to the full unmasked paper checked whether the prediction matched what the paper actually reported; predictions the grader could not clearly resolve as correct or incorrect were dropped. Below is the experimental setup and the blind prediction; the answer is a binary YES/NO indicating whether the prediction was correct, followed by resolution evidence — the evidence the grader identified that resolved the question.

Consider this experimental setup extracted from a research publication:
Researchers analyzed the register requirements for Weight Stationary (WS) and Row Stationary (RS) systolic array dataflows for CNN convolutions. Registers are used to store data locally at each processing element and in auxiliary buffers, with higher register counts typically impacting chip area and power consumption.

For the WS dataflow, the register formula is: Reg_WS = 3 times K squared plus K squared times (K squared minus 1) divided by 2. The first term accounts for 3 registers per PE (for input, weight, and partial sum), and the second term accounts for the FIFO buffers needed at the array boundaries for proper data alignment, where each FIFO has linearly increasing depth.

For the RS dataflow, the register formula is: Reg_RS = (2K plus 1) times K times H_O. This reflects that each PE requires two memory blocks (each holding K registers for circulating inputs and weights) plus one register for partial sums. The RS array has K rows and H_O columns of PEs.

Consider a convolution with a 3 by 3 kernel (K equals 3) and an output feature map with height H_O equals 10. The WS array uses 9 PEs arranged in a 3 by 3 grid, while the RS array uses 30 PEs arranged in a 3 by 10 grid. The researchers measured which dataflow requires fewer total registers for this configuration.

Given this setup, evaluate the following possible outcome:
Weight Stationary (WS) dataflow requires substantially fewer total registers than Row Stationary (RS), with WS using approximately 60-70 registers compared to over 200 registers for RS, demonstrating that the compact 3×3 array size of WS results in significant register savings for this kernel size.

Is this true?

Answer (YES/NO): YES